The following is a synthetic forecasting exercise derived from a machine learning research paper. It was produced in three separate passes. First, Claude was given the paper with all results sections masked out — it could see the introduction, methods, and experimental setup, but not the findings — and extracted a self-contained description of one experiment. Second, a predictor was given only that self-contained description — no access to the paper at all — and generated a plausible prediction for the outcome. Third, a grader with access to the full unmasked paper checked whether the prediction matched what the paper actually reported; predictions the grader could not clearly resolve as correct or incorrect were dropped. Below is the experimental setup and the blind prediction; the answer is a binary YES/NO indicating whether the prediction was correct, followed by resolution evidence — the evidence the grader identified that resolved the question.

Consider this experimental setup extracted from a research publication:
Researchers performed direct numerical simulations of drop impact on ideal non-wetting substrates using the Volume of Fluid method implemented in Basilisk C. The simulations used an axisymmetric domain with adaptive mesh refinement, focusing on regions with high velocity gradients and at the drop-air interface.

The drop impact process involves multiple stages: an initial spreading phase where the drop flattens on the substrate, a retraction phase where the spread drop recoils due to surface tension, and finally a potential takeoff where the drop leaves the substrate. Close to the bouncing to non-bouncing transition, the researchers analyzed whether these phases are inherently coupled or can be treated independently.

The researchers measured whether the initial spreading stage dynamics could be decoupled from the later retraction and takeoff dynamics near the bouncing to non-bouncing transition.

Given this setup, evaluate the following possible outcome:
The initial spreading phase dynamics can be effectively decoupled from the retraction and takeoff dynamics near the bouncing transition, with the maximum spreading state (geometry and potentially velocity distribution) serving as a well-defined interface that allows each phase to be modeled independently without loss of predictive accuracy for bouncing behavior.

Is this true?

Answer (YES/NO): YES